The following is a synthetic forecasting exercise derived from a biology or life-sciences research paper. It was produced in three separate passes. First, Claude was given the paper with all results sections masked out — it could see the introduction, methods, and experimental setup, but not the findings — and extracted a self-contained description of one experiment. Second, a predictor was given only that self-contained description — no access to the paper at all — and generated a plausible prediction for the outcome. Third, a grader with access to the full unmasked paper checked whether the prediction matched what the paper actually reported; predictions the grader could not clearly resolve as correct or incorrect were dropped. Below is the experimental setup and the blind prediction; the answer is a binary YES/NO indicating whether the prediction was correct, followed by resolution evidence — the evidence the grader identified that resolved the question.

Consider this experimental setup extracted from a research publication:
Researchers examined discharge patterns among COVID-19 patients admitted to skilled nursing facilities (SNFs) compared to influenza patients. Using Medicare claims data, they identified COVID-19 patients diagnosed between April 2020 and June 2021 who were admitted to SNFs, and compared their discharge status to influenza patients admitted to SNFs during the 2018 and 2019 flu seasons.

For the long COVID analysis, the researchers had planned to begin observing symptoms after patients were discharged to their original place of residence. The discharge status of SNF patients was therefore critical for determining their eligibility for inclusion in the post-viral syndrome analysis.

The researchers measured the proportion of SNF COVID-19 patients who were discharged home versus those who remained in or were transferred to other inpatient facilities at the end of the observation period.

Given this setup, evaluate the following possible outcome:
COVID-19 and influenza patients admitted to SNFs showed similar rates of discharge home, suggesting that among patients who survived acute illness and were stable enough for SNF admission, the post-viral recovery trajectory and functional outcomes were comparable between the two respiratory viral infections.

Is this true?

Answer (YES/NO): NO